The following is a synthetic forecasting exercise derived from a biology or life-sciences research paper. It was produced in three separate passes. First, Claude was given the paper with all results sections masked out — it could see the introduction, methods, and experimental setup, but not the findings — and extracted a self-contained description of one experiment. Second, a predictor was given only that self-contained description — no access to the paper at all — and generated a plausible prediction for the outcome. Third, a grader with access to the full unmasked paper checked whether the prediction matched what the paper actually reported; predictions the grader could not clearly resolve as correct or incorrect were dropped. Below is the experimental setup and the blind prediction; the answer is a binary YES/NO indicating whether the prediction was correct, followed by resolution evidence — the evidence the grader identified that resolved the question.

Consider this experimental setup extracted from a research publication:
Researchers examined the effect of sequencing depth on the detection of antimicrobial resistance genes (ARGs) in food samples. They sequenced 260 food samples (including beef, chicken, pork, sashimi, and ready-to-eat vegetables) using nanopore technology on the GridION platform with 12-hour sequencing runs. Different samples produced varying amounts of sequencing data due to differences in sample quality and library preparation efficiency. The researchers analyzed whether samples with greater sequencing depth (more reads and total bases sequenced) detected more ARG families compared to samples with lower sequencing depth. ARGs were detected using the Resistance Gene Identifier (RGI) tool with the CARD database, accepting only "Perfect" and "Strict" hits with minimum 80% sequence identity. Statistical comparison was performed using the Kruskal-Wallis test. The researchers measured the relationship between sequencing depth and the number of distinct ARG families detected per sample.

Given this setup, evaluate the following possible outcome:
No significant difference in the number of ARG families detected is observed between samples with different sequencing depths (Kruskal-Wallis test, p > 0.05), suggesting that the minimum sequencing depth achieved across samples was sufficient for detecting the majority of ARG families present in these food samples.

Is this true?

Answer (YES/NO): NO